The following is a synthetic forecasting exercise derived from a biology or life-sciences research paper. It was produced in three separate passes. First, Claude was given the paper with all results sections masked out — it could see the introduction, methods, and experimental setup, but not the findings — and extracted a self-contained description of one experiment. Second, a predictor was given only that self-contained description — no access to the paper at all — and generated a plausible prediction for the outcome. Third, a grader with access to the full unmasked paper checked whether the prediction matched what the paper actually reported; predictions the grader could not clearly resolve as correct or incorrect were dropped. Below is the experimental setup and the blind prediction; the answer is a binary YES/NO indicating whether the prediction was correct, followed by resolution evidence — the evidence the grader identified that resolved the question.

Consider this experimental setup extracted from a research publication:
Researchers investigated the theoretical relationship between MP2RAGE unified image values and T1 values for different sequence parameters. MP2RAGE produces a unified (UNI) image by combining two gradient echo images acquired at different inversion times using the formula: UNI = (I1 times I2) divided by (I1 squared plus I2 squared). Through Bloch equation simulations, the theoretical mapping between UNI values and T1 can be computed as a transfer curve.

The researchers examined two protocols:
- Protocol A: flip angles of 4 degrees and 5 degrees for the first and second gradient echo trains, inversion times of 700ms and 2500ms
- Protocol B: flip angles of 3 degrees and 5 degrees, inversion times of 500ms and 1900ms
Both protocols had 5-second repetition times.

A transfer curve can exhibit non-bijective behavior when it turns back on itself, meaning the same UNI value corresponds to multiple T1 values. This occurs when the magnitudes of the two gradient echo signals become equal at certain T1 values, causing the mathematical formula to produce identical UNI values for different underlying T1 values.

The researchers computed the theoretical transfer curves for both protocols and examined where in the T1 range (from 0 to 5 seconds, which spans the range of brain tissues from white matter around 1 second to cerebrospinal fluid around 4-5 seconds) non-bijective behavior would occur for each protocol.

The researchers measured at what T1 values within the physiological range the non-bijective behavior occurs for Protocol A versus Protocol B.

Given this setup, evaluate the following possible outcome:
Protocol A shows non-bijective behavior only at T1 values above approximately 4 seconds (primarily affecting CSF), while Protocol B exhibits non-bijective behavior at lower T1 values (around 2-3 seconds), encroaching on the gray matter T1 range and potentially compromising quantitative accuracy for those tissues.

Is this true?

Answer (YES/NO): NO